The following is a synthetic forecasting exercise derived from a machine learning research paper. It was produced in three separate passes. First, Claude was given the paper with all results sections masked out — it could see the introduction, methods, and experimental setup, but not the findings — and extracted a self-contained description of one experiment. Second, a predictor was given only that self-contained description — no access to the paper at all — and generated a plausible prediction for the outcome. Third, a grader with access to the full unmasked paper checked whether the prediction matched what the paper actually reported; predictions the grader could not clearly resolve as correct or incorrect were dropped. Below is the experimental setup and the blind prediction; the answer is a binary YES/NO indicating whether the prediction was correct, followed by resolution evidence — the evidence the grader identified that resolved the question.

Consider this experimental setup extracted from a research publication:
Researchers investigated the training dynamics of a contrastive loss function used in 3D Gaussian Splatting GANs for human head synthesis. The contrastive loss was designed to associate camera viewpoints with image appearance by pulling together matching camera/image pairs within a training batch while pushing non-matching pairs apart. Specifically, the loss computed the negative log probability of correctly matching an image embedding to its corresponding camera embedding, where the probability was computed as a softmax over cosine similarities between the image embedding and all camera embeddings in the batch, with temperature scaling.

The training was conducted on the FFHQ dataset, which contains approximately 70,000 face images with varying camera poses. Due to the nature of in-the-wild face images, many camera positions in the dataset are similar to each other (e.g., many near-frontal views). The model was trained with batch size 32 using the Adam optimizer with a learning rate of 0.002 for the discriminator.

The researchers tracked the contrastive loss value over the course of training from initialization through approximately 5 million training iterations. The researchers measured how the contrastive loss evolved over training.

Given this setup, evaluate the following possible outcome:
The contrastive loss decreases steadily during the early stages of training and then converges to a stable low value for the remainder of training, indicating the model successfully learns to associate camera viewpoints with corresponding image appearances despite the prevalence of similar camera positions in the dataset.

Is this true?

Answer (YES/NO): NO